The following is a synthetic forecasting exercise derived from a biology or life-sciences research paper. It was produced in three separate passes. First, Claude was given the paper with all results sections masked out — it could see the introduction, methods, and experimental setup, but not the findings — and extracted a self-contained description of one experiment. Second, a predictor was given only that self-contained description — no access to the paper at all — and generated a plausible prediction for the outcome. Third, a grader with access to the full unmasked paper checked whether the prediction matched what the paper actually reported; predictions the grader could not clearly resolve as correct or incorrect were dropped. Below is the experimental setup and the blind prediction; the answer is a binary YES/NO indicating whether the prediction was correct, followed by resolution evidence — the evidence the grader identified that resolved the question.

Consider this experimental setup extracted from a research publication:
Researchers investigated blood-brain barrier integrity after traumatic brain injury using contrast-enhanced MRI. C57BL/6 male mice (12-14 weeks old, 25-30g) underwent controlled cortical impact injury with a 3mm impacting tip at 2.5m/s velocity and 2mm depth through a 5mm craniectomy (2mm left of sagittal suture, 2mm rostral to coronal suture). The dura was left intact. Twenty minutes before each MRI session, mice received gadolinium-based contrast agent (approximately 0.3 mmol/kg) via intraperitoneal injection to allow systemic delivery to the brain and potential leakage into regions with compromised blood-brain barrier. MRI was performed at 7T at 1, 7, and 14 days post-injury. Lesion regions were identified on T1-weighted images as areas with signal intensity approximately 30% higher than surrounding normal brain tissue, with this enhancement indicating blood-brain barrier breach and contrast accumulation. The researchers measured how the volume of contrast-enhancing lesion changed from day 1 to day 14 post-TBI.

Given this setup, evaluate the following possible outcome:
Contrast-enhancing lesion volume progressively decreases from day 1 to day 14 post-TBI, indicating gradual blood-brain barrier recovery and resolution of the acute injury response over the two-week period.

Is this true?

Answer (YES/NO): YES